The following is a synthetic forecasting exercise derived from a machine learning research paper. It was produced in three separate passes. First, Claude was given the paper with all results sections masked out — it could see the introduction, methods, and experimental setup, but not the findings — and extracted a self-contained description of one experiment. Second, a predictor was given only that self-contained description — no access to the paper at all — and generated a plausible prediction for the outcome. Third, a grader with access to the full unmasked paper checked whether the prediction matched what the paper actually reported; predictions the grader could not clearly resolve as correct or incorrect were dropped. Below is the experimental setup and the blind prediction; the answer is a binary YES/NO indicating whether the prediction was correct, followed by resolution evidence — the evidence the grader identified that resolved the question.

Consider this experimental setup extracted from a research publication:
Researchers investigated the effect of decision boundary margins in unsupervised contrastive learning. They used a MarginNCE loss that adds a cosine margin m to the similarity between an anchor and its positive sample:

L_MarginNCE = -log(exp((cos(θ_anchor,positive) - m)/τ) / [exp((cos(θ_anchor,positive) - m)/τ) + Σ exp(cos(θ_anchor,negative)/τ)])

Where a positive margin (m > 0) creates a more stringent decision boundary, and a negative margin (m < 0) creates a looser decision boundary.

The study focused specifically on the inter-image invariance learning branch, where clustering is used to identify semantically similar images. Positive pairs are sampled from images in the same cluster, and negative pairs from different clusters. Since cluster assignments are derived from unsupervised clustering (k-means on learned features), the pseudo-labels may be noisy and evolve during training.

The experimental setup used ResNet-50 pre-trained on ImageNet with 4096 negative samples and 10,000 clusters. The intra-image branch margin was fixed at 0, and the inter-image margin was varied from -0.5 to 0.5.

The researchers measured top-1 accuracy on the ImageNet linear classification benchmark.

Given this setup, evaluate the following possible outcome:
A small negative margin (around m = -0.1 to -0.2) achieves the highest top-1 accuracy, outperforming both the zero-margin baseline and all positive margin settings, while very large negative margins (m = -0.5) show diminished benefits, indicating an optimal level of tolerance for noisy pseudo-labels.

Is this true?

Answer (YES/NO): NO